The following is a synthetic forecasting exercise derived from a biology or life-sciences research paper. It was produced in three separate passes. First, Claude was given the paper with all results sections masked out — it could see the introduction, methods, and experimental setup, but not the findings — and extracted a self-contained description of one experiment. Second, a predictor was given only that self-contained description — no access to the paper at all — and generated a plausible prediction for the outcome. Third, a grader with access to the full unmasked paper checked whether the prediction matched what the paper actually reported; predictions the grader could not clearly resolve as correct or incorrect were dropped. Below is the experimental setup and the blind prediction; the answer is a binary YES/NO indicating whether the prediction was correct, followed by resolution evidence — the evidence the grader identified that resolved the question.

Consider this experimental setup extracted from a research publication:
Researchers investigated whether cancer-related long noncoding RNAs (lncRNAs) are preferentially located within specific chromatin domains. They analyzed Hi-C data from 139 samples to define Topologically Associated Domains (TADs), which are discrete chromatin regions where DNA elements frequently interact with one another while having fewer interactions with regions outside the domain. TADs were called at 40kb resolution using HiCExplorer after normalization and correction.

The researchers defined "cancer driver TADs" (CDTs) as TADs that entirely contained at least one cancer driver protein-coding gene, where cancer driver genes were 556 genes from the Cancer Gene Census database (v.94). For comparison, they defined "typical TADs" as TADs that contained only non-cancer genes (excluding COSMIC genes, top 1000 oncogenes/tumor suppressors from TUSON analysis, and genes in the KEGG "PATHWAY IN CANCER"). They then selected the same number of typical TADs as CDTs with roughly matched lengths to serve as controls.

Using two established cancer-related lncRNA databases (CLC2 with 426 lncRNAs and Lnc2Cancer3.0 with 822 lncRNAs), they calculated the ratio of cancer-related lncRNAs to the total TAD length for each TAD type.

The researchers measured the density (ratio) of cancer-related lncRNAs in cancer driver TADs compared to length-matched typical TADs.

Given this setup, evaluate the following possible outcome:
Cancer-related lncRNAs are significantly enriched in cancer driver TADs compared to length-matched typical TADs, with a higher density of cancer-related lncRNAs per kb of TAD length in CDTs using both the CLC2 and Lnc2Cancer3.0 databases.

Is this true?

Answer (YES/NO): YES